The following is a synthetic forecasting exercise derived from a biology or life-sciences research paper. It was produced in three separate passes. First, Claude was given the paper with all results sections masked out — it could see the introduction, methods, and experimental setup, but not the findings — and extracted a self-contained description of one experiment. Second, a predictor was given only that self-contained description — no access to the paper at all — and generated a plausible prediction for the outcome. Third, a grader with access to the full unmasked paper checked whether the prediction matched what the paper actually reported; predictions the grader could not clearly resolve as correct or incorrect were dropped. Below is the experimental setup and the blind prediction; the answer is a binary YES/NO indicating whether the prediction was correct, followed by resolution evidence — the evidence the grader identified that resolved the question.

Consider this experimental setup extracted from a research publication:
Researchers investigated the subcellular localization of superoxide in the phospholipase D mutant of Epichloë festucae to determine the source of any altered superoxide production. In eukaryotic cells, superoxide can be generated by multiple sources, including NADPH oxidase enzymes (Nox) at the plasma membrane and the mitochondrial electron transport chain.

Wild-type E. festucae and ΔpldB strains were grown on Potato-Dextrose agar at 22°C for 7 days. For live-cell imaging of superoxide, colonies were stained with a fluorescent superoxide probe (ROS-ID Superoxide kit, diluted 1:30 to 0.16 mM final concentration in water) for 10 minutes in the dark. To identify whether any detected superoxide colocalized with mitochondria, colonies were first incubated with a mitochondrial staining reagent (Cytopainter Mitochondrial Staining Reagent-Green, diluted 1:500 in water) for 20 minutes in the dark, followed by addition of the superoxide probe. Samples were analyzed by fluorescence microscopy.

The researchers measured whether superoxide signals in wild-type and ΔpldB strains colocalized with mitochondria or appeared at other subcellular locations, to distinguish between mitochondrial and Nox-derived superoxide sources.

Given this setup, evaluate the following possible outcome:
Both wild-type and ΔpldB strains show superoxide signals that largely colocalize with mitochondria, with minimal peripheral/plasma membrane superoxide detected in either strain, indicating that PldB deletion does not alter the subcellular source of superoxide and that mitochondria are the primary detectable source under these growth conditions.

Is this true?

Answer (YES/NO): YES